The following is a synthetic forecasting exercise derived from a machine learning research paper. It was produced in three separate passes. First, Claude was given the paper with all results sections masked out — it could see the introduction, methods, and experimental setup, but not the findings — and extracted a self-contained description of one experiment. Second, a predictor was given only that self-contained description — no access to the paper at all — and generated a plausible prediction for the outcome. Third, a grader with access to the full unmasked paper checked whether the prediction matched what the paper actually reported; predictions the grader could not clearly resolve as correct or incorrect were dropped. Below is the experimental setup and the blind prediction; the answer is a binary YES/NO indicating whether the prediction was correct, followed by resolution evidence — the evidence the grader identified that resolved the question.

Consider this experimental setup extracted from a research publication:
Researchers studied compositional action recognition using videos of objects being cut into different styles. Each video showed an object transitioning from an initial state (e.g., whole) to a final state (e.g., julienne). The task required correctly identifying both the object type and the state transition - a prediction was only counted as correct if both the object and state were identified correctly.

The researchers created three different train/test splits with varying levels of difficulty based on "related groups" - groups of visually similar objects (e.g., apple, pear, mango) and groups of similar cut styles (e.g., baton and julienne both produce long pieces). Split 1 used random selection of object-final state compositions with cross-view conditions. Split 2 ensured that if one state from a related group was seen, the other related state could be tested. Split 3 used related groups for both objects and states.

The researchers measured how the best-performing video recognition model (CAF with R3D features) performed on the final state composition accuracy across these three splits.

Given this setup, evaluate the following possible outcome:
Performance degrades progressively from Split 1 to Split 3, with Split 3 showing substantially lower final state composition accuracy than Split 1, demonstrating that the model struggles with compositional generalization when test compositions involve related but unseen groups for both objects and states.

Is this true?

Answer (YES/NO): NO